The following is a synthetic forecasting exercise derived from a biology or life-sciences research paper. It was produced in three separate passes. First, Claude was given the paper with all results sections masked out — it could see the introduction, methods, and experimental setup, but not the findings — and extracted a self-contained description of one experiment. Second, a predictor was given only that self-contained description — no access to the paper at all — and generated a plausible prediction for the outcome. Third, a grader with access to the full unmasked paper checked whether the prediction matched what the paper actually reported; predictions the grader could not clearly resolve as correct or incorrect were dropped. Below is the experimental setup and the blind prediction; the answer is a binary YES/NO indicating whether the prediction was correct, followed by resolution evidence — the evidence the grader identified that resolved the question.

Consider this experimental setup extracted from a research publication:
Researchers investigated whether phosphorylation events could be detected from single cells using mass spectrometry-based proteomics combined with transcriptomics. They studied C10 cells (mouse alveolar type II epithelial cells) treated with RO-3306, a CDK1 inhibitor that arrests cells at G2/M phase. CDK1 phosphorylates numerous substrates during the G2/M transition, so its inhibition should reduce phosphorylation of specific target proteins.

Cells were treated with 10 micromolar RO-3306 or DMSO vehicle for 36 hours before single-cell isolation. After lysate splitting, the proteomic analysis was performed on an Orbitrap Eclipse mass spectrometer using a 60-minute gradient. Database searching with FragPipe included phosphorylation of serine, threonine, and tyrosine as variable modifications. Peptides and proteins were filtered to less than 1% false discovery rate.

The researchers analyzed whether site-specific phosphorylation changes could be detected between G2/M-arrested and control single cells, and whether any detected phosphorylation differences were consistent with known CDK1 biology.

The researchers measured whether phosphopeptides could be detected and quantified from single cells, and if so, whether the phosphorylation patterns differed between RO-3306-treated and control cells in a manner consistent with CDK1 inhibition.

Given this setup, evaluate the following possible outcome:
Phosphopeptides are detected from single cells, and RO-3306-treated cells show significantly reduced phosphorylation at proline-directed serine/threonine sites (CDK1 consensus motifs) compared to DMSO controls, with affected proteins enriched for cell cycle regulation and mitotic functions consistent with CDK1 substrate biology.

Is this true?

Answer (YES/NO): NO